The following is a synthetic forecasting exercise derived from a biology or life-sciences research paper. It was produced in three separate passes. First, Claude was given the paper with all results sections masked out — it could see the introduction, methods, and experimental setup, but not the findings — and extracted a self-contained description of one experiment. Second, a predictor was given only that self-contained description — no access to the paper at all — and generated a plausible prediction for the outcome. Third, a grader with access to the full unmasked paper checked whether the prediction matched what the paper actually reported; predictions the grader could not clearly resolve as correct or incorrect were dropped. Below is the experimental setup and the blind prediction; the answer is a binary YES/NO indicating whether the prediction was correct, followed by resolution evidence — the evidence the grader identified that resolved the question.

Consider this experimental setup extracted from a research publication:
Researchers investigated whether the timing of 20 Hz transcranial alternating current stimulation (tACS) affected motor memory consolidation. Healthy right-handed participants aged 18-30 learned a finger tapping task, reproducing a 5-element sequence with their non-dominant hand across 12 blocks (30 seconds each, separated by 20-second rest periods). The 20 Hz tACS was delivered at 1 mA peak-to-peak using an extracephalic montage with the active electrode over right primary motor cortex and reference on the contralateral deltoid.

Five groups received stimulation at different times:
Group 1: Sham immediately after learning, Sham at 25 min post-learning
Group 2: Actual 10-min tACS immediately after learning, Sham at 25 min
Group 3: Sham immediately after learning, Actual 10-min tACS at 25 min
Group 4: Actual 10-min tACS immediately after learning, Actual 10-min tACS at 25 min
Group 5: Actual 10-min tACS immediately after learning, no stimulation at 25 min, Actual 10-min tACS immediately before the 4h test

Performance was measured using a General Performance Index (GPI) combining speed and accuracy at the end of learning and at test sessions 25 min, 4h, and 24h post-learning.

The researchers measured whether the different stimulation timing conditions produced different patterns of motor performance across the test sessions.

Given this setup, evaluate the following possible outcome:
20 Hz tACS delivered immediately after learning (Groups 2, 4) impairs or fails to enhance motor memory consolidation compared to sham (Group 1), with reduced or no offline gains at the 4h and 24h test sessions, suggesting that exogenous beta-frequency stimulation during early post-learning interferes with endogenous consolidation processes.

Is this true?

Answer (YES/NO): NO